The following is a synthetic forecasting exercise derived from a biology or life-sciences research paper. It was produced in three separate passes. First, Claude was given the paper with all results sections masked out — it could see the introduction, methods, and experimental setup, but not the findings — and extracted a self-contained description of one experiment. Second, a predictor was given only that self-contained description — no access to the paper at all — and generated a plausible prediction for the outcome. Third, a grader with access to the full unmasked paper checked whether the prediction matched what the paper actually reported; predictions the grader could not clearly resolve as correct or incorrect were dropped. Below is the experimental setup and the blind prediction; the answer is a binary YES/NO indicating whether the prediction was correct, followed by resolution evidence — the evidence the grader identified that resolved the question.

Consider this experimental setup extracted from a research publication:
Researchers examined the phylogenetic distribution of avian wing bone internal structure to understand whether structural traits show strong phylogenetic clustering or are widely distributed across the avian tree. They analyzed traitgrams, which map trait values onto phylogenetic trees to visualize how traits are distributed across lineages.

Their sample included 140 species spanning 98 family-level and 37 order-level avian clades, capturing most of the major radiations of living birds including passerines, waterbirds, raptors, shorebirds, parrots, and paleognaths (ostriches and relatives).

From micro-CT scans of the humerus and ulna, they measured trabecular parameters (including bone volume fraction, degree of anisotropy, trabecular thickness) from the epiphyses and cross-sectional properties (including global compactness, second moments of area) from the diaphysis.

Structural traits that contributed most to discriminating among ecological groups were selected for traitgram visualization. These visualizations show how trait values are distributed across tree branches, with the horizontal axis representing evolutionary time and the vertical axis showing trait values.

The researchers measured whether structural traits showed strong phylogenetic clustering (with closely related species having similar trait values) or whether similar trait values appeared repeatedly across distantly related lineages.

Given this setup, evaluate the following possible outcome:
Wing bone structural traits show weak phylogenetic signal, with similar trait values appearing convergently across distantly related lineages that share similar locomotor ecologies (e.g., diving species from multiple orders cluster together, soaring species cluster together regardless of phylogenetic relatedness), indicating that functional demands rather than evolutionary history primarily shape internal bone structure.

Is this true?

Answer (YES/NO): NO